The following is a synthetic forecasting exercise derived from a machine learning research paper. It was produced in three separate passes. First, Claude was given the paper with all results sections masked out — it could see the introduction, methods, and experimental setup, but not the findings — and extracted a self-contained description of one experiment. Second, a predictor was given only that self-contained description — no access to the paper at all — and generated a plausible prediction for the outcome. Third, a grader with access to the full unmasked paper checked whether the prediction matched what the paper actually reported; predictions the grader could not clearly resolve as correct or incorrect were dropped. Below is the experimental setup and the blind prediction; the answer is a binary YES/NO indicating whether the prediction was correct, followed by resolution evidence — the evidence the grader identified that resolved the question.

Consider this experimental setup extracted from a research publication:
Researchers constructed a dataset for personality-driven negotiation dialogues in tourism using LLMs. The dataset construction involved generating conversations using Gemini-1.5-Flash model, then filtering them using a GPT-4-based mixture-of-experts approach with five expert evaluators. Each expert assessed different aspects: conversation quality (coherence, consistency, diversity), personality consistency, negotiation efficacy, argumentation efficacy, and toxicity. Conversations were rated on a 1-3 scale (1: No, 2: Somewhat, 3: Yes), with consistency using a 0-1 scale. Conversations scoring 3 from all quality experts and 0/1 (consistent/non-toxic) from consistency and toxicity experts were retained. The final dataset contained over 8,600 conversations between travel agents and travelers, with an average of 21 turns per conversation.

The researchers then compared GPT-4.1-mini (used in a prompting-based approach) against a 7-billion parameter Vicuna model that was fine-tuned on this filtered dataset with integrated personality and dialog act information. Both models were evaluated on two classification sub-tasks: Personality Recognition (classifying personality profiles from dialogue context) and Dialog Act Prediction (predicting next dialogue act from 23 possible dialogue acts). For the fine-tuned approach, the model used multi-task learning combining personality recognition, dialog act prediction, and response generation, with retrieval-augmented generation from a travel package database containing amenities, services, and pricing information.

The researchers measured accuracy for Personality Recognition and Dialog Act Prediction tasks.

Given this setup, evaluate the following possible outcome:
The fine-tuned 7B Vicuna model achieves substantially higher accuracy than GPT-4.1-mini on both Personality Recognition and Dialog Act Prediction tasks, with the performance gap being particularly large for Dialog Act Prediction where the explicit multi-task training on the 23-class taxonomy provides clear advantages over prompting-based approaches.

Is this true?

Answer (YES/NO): NO